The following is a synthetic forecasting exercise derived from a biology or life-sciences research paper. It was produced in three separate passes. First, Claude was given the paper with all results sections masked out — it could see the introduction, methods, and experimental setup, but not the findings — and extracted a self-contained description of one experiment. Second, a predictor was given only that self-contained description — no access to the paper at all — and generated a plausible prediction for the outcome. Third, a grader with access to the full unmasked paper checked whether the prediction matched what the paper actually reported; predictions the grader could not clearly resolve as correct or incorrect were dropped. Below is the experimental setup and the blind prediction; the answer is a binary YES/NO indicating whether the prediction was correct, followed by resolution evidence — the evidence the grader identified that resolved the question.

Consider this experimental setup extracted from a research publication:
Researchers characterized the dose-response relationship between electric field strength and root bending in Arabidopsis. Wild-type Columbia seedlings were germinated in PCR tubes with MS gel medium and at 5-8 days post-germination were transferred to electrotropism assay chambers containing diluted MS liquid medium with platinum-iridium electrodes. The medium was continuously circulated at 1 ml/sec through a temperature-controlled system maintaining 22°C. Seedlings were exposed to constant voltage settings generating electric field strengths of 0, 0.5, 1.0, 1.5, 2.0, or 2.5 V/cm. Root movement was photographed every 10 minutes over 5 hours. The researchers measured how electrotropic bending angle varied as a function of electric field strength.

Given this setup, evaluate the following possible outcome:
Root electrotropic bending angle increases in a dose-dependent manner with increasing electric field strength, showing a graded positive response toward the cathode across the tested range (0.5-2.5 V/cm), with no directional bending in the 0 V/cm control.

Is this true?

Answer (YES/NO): YES